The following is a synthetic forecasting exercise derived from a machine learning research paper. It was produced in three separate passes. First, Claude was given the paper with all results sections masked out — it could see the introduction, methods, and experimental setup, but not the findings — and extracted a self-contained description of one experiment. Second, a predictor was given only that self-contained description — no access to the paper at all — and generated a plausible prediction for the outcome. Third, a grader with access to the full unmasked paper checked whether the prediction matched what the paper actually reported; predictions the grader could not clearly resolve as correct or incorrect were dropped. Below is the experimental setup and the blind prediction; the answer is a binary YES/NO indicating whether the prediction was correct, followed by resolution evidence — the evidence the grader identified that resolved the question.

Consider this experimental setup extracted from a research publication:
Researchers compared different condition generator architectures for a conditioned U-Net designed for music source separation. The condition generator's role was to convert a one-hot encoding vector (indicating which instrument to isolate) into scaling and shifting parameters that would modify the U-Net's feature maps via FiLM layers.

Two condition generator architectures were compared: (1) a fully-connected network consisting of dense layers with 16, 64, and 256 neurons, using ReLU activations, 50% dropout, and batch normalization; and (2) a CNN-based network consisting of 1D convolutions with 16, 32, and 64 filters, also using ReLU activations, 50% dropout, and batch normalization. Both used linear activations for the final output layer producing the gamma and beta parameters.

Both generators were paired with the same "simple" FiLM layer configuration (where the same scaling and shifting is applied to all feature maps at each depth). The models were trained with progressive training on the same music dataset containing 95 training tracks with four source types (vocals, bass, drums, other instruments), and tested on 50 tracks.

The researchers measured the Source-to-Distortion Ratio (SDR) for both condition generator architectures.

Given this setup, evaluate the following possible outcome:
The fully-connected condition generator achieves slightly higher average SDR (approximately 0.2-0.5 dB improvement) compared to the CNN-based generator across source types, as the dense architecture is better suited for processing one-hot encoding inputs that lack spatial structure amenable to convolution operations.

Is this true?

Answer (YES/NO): NO